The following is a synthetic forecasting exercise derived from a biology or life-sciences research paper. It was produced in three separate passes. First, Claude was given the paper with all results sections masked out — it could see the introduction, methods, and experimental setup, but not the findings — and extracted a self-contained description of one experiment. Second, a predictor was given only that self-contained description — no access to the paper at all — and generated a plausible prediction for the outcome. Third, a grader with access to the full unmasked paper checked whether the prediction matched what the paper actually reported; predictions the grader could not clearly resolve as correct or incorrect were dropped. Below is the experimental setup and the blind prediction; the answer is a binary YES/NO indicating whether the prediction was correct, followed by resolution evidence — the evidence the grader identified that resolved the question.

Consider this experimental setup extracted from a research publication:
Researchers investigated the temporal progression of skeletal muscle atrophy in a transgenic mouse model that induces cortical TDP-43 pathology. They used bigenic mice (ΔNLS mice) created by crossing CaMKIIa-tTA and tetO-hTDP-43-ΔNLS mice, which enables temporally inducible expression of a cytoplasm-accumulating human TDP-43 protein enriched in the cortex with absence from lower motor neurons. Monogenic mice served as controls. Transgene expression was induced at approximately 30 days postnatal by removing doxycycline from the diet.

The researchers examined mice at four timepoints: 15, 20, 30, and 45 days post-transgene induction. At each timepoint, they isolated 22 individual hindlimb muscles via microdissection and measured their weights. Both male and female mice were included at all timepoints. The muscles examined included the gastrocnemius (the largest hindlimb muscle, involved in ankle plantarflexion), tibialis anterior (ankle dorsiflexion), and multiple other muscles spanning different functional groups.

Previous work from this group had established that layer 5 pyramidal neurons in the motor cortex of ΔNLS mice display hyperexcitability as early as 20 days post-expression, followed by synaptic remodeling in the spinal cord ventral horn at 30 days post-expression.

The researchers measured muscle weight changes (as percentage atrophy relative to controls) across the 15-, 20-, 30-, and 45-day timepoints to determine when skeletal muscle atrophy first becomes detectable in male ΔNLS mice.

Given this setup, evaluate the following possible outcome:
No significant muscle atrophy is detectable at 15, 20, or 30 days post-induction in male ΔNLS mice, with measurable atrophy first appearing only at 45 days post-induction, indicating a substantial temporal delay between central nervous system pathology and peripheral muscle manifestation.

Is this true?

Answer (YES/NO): NO